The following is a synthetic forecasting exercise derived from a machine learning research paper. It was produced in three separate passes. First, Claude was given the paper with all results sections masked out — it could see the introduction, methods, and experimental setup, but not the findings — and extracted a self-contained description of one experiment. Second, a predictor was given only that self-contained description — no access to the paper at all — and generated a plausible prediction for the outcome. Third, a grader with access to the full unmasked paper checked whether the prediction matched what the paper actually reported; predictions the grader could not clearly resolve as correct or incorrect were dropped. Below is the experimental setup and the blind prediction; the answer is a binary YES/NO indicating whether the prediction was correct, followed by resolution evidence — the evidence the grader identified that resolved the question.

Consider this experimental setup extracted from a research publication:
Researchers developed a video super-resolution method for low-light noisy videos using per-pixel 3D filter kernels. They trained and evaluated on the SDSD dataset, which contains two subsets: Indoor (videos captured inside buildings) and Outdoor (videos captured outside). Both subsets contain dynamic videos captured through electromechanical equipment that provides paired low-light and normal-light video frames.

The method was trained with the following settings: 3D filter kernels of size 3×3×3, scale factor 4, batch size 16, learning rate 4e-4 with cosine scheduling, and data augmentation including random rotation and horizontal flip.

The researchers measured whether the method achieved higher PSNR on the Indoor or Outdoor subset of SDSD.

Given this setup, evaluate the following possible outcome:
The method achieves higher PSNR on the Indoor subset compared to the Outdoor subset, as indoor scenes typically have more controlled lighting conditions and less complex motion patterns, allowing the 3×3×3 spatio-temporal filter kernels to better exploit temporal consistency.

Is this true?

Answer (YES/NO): YES